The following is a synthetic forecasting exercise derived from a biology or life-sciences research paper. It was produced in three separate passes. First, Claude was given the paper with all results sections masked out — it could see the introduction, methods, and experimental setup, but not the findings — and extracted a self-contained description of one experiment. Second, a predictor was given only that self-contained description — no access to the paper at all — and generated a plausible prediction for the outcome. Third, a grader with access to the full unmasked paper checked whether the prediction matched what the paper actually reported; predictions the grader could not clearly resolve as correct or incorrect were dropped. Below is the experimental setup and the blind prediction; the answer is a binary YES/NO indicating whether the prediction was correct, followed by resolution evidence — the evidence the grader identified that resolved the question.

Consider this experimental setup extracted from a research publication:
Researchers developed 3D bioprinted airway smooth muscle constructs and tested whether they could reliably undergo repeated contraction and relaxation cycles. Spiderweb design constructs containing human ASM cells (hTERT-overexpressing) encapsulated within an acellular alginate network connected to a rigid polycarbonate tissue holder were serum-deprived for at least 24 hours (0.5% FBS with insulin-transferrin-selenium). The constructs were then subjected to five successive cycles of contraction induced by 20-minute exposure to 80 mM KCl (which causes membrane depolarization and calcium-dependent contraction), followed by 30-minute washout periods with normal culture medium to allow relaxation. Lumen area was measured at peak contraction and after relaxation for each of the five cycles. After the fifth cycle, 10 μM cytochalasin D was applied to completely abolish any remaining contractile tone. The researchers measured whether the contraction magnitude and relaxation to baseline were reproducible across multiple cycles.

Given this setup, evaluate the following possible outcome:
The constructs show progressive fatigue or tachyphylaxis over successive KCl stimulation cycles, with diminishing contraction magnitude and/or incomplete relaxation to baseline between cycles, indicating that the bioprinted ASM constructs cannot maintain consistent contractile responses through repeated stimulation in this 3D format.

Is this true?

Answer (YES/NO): YES